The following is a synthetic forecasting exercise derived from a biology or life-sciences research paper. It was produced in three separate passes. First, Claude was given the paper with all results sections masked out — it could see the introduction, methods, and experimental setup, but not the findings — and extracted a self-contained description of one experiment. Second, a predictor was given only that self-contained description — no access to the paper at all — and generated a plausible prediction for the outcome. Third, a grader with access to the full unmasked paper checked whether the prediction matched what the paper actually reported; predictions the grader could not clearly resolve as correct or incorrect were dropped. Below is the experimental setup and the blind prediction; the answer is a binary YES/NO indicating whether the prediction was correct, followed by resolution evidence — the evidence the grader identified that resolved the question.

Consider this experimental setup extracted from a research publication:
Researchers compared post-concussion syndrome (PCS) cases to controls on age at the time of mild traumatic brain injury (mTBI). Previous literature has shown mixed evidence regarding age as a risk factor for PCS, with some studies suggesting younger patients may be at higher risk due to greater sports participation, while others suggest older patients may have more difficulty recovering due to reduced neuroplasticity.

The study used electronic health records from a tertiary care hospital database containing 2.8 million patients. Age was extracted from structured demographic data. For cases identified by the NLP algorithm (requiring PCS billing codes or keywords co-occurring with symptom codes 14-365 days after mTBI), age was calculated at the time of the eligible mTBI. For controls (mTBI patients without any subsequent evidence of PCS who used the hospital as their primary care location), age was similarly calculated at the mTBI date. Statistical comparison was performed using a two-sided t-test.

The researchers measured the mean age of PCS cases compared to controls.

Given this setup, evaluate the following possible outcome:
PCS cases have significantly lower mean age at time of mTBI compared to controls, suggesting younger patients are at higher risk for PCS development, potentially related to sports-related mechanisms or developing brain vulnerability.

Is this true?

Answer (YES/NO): YES